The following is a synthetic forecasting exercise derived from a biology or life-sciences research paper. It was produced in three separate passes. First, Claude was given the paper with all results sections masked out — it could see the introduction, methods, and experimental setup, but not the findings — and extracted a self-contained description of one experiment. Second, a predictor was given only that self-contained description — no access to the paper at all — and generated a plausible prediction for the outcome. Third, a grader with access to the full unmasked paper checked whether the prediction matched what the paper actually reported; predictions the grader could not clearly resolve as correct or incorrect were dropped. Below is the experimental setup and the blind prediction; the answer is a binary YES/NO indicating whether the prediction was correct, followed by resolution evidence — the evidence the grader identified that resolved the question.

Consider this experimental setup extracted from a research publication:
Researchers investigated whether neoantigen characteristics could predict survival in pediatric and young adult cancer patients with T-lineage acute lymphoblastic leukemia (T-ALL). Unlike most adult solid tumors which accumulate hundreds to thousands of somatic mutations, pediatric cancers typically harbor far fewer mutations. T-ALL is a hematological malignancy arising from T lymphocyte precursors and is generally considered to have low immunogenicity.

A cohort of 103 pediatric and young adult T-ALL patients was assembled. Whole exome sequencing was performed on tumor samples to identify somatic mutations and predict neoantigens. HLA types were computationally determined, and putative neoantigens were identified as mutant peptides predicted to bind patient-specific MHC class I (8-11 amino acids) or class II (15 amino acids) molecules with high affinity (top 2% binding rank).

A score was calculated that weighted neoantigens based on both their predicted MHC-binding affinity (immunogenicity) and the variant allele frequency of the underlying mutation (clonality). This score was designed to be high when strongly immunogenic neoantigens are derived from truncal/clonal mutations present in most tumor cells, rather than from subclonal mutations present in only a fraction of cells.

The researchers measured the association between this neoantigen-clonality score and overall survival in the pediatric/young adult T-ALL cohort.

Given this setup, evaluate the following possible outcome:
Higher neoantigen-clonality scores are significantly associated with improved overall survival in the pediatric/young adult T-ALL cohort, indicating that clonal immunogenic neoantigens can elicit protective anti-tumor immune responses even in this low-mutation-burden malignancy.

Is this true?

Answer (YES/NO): NO